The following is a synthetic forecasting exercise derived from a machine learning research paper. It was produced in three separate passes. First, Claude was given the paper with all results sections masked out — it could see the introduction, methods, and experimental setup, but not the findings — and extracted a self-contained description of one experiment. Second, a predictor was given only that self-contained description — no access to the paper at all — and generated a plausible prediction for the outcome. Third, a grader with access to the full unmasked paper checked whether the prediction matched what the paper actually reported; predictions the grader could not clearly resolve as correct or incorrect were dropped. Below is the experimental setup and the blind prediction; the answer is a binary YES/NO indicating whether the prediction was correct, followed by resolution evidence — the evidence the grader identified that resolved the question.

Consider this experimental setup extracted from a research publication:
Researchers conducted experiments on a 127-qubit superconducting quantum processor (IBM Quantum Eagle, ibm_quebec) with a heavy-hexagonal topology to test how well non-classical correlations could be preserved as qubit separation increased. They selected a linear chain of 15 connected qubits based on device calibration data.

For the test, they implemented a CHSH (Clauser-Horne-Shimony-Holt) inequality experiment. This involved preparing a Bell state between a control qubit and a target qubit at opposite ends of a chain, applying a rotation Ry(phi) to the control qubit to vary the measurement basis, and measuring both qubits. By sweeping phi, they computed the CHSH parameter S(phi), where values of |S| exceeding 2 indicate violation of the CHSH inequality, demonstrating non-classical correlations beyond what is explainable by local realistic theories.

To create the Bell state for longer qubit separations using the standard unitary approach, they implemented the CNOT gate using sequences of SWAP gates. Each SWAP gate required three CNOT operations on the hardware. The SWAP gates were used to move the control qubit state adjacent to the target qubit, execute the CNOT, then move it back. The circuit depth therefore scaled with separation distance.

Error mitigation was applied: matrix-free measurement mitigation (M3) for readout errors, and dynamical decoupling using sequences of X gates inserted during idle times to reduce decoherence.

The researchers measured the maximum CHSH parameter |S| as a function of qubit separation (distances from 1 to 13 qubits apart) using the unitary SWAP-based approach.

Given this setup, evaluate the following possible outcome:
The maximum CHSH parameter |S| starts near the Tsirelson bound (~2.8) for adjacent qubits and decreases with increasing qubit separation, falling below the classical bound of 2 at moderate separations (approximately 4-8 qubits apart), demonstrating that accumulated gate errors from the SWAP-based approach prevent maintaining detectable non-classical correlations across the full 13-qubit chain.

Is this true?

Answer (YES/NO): NO